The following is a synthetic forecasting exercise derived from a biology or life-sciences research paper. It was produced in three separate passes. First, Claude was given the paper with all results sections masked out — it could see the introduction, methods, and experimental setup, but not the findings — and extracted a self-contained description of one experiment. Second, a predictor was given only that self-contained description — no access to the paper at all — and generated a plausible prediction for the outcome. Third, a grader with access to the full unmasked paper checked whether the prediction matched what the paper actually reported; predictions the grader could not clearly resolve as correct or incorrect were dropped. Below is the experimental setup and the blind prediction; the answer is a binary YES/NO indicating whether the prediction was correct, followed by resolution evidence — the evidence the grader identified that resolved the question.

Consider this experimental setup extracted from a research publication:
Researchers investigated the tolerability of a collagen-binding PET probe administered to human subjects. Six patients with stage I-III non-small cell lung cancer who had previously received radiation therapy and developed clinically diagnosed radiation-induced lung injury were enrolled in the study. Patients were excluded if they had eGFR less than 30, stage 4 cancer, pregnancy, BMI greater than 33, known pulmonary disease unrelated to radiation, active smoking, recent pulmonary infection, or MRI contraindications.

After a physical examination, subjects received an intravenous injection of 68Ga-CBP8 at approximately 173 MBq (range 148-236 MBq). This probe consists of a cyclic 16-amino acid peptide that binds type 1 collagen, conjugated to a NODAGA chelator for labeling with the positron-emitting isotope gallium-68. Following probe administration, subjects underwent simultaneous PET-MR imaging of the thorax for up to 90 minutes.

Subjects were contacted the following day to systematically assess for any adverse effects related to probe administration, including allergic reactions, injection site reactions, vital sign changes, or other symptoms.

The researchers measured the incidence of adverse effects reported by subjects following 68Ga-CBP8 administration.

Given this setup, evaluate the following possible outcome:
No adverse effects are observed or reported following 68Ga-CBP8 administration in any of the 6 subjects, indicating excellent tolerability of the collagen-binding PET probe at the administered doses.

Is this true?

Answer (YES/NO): YES